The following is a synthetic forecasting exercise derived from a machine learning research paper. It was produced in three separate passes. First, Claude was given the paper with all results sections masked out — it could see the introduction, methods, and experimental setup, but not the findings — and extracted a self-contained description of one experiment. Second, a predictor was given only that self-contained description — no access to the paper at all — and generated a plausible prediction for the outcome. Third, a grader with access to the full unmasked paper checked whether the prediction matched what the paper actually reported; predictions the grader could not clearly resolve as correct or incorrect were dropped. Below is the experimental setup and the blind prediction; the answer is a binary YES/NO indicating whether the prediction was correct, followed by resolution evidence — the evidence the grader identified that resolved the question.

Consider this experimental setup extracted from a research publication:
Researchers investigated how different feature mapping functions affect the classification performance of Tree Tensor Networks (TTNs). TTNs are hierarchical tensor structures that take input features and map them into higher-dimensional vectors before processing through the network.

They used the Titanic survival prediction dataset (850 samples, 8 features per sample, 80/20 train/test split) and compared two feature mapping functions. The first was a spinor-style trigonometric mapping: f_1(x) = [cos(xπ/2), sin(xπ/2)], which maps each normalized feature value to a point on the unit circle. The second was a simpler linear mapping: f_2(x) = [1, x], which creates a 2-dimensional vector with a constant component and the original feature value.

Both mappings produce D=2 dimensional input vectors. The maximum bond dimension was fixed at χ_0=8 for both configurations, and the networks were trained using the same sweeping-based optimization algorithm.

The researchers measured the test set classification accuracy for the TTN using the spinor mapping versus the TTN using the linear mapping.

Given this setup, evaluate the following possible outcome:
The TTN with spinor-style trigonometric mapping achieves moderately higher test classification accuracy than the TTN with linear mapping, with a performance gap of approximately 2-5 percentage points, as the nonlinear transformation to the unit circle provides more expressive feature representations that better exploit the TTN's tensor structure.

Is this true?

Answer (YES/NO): NO